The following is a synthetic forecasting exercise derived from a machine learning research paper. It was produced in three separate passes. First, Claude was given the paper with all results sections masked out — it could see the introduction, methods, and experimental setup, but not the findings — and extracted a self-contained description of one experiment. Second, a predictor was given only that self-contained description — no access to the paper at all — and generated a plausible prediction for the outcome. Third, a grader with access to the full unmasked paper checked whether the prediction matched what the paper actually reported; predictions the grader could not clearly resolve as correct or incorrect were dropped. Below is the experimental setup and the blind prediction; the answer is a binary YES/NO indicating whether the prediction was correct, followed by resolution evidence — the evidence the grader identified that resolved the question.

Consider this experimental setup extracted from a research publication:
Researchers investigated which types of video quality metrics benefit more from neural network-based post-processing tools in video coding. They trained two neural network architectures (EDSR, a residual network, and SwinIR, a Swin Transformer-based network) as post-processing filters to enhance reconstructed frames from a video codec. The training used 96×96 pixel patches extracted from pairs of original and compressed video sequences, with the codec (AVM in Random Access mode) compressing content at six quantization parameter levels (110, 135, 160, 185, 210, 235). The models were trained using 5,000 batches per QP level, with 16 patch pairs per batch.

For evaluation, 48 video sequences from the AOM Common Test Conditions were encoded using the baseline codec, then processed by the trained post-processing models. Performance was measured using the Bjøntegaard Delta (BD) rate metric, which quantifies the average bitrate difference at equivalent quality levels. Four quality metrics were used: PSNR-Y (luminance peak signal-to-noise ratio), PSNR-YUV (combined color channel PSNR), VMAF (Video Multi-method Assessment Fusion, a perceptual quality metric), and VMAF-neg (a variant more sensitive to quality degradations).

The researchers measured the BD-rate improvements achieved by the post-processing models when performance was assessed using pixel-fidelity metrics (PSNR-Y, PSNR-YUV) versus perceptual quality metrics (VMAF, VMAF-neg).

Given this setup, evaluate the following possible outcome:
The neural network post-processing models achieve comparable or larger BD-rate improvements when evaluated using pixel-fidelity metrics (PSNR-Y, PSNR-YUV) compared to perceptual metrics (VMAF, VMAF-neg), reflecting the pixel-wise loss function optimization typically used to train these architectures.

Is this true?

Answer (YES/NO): NO